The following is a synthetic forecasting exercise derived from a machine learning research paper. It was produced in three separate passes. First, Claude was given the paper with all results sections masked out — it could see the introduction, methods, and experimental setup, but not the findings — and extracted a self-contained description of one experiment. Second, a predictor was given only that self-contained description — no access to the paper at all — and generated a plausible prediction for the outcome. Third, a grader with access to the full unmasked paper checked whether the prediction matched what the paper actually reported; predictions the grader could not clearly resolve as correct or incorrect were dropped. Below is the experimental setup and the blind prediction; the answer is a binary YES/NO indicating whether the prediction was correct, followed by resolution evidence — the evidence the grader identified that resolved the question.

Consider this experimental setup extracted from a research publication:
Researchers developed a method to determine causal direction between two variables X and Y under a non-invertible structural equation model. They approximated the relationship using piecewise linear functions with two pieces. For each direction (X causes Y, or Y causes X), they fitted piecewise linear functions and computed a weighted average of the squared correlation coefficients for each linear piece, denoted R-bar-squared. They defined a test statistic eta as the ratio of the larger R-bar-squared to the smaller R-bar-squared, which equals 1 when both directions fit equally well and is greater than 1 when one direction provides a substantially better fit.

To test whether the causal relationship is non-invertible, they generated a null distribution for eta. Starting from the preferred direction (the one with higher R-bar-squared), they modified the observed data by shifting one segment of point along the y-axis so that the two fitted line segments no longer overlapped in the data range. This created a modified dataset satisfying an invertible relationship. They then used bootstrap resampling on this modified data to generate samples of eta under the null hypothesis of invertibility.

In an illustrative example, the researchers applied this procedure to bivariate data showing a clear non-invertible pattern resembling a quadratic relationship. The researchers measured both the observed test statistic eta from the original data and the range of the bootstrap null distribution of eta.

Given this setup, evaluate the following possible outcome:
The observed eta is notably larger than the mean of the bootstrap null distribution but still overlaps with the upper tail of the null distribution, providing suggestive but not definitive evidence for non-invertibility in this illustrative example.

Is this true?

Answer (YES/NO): NO